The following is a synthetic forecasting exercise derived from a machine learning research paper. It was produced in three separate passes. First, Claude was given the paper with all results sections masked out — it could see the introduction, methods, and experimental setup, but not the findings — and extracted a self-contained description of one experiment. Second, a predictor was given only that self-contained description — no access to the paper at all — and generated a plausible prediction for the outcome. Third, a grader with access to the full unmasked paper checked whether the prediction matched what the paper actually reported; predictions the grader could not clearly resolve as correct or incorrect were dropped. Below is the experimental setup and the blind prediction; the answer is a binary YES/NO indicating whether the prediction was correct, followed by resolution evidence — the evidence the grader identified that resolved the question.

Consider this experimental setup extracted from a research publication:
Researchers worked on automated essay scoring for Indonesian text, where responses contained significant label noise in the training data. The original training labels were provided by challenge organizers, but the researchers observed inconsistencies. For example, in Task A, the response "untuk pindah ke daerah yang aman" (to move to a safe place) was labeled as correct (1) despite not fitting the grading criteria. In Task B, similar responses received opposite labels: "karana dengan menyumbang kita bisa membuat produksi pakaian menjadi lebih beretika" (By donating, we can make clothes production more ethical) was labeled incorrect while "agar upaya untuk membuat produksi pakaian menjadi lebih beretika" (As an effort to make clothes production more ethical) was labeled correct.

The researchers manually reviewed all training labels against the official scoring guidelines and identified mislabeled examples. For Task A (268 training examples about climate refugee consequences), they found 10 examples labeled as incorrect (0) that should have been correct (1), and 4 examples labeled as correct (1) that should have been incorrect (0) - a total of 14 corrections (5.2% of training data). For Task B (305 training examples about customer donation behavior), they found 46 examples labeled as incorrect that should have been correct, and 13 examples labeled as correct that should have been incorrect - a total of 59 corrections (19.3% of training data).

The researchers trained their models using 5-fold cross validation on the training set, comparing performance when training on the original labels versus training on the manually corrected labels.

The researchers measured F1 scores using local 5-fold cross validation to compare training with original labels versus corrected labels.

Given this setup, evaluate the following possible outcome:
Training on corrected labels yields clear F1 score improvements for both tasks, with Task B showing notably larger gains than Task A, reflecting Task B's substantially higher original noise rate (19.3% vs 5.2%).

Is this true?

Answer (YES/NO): NO